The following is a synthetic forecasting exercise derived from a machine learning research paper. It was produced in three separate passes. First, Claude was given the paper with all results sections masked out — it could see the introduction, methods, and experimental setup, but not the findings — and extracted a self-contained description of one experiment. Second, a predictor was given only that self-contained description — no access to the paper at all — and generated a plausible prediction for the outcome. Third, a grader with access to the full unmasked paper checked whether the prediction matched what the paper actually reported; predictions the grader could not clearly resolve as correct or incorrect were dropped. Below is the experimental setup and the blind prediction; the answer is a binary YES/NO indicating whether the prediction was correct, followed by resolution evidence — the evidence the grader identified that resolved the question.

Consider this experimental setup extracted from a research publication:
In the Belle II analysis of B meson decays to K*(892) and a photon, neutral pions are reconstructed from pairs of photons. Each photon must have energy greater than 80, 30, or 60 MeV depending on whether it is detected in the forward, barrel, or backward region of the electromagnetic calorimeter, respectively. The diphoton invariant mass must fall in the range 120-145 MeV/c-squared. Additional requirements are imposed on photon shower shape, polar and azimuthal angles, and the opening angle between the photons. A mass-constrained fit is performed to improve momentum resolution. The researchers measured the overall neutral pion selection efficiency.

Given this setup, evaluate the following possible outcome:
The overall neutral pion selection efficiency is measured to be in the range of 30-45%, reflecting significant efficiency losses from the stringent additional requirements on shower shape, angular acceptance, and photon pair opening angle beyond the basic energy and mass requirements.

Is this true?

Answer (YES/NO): NO